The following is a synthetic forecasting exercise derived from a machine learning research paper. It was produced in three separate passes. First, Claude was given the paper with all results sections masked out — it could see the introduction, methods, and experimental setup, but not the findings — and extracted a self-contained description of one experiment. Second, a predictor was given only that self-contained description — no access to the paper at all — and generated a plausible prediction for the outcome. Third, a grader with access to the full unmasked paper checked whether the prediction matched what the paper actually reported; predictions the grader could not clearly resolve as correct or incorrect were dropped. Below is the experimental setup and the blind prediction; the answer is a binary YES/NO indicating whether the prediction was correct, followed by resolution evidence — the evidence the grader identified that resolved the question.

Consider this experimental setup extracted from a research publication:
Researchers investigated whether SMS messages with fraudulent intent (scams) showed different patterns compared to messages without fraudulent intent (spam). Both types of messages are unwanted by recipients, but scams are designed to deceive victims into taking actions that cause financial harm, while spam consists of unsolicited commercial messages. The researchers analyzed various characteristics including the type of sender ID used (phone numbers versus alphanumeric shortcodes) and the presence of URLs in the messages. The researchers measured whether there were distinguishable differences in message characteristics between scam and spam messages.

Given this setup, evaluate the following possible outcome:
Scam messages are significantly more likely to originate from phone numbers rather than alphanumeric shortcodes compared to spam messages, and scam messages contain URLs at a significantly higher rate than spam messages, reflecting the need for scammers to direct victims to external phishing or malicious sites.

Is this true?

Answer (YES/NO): NO